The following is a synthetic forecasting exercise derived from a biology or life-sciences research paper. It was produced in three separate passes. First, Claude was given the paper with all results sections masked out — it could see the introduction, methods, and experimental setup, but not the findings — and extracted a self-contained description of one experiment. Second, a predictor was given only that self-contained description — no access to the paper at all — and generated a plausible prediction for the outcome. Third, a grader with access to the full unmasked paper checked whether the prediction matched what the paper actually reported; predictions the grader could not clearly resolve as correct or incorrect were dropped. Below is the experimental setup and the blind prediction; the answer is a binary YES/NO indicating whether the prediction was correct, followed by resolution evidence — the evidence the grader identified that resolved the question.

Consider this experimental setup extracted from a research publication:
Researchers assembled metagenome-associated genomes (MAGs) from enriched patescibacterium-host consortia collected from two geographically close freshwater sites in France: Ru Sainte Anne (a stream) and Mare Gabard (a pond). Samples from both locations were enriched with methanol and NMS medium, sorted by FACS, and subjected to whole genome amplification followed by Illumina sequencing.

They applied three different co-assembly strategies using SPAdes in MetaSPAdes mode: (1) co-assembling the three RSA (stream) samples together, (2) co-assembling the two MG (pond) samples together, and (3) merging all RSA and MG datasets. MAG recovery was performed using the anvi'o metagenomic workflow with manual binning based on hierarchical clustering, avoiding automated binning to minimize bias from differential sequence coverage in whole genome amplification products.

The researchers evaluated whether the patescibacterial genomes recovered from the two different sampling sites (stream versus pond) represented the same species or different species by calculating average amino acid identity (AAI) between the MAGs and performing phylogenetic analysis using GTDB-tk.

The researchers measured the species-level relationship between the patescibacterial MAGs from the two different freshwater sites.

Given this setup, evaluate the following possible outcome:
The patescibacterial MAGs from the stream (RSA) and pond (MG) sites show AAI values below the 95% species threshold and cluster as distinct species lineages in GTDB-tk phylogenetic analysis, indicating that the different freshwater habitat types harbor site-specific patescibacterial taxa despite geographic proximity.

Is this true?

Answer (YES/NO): NO